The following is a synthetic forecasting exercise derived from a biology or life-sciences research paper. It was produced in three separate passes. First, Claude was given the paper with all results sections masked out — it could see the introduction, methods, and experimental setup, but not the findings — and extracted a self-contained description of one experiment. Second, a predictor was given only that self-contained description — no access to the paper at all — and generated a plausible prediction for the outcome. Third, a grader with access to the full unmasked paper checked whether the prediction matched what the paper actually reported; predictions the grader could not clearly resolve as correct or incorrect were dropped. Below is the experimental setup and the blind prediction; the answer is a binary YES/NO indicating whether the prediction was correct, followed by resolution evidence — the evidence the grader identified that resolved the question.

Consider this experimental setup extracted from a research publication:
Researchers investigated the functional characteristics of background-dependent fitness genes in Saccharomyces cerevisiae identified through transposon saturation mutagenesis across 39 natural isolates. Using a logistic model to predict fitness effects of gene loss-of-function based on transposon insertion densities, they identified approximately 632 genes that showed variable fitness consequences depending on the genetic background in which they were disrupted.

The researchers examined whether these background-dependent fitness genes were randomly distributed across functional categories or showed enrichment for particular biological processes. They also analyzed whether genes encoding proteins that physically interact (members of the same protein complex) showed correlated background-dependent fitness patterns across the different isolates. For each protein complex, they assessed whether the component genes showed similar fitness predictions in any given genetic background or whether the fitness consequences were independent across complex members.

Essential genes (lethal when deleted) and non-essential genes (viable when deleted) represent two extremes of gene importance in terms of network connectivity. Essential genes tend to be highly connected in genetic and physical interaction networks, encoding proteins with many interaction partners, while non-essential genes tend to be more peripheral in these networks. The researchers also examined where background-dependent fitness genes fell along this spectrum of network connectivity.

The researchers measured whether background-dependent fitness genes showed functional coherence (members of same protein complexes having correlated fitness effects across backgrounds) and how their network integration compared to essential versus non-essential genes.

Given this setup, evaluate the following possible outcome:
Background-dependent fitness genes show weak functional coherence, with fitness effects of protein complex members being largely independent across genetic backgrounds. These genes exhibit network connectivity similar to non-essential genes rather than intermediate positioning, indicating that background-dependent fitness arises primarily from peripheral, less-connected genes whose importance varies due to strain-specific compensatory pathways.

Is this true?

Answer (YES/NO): NO